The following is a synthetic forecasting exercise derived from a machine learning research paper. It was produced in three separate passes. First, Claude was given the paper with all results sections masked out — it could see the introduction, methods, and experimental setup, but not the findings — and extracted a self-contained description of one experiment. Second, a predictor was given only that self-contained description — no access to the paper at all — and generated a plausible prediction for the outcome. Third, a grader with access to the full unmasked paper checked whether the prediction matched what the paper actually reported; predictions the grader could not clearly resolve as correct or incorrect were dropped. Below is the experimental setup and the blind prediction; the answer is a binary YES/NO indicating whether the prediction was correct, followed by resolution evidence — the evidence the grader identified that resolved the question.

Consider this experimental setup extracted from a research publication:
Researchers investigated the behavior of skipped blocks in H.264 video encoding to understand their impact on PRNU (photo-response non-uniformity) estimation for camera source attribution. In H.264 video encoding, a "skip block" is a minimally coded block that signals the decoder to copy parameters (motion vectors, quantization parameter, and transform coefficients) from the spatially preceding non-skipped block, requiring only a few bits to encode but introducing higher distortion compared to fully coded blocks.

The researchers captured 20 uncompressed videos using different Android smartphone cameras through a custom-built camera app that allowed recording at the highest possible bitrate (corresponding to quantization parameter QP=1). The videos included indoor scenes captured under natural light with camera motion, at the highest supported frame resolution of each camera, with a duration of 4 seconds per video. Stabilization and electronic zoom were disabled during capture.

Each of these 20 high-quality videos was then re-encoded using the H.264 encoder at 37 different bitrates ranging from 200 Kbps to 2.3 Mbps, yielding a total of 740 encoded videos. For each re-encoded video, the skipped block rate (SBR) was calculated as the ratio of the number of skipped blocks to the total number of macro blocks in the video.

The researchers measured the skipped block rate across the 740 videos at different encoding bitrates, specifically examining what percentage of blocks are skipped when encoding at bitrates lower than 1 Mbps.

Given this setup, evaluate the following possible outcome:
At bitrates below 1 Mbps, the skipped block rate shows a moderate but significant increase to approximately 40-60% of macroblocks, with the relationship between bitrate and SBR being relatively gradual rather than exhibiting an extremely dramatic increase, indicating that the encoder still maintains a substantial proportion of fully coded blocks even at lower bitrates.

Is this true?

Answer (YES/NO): NO